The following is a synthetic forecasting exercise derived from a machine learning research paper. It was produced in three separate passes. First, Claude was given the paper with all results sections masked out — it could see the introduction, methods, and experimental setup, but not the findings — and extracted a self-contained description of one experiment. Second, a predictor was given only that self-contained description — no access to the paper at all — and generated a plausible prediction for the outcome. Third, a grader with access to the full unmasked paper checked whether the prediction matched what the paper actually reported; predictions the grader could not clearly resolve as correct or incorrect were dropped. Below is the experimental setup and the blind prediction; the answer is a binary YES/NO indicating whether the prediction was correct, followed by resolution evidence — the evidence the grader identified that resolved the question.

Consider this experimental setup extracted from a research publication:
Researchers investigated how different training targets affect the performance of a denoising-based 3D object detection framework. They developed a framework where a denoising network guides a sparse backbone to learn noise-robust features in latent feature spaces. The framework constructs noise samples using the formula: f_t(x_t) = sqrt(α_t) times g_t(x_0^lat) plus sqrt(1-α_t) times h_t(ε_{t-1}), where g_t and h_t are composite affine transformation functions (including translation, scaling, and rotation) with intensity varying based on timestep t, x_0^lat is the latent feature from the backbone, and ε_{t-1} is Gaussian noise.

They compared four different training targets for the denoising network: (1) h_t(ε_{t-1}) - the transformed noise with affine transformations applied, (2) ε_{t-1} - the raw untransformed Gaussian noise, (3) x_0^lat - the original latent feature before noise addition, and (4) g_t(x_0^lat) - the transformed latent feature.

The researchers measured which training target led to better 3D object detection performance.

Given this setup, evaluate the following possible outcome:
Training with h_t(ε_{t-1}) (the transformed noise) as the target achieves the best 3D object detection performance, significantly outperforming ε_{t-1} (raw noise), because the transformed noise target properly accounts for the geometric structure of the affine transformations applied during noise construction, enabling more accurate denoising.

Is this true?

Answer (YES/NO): YES